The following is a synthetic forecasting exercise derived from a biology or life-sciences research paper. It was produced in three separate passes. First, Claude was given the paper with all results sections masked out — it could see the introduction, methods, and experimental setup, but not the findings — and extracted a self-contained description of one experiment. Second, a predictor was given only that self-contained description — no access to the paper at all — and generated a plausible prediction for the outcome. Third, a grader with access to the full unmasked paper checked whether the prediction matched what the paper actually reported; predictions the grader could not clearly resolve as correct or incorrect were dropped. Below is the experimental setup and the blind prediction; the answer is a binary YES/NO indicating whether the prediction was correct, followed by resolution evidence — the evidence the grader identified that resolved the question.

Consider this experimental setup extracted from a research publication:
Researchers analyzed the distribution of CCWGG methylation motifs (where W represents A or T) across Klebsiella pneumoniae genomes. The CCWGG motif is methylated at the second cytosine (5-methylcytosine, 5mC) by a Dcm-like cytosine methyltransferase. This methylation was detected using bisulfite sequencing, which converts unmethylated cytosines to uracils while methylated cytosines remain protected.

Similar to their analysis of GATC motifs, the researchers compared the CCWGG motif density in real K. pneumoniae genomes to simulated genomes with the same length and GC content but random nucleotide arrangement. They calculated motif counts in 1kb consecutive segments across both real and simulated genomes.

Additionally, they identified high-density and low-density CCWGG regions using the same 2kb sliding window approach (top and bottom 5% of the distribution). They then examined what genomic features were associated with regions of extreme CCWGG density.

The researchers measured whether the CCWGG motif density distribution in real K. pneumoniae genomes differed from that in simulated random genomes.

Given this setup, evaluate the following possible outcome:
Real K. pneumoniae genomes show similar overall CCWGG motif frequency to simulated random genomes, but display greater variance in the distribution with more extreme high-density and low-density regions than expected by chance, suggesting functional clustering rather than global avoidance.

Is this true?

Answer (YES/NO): NO